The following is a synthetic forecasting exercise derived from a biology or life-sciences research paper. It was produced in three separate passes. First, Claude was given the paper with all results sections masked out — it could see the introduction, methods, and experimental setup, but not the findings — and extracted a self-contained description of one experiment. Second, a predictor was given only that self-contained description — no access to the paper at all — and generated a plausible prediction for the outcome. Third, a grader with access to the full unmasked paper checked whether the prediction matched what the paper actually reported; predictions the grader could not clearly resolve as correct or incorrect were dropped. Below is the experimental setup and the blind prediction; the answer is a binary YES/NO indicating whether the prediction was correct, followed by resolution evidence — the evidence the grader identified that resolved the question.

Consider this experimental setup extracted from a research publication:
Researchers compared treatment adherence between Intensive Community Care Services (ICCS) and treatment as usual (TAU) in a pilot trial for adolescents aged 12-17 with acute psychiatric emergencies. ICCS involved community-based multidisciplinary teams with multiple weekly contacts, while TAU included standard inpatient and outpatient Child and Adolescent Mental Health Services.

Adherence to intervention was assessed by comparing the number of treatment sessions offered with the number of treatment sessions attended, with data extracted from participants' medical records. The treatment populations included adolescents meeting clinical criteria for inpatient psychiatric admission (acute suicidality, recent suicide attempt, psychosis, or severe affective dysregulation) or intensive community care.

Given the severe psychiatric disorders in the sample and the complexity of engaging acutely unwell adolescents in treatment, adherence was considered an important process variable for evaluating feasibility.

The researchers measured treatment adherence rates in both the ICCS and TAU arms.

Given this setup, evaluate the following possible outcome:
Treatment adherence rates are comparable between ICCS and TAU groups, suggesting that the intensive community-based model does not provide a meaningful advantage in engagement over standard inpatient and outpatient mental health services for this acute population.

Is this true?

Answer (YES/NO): YES